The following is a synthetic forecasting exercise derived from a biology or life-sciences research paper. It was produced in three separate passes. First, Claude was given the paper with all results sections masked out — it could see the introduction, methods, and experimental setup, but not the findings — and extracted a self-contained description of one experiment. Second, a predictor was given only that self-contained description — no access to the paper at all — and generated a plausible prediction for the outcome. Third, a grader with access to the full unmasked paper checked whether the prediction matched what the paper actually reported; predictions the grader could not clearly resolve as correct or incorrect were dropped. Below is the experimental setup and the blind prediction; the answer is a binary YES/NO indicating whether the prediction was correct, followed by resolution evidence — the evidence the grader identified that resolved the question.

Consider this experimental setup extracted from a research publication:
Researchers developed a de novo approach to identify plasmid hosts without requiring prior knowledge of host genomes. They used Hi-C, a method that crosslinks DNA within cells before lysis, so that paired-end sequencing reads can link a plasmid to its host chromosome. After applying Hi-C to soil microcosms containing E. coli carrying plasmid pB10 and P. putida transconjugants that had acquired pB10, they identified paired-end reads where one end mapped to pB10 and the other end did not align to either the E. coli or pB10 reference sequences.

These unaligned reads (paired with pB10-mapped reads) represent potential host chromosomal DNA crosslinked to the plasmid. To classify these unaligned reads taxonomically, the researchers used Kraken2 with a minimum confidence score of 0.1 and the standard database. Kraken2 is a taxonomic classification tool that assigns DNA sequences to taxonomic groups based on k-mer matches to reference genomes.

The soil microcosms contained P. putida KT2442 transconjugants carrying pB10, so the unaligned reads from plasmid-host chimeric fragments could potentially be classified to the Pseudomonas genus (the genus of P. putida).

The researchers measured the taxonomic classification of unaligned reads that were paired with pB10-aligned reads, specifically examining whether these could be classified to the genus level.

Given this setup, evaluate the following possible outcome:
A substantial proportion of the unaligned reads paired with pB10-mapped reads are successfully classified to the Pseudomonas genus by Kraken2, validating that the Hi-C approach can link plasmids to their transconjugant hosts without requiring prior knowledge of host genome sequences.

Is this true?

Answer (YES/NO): YES